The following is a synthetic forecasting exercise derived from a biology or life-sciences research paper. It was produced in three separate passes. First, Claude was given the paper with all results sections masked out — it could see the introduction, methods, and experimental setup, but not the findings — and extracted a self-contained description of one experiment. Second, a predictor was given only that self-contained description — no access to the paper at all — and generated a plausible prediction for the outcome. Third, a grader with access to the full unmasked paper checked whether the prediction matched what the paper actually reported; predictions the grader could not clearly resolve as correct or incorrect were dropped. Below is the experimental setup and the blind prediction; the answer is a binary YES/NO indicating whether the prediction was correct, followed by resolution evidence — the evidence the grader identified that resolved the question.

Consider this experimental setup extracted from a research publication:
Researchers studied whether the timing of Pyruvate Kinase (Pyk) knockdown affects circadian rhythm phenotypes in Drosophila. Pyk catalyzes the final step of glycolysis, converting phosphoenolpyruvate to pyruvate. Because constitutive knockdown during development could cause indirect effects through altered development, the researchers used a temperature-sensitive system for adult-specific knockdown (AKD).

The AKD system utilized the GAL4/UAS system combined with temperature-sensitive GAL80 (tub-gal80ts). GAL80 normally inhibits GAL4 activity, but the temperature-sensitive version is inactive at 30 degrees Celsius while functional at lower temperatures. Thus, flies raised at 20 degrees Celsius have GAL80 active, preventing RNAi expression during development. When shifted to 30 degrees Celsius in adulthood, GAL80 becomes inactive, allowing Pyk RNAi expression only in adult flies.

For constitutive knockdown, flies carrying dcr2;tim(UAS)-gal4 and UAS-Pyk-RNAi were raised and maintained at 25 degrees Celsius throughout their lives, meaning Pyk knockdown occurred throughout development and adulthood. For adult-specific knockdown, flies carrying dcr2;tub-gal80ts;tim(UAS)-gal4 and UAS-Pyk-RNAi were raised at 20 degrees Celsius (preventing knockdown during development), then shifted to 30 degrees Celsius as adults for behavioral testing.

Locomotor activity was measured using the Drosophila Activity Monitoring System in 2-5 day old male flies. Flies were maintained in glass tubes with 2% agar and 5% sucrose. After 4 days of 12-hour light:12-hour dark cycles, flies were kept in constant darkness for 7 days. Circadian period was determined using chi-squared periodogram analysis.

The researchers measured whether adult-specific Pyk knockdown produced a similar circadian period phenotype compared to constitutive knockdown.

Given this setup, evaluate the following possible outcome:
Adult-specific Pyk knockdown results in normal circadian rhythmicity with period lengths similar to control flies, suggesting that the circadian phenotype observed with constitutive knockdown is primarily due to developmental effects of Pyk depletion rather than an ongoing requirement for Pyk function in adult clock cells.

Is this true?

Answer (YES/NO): NO